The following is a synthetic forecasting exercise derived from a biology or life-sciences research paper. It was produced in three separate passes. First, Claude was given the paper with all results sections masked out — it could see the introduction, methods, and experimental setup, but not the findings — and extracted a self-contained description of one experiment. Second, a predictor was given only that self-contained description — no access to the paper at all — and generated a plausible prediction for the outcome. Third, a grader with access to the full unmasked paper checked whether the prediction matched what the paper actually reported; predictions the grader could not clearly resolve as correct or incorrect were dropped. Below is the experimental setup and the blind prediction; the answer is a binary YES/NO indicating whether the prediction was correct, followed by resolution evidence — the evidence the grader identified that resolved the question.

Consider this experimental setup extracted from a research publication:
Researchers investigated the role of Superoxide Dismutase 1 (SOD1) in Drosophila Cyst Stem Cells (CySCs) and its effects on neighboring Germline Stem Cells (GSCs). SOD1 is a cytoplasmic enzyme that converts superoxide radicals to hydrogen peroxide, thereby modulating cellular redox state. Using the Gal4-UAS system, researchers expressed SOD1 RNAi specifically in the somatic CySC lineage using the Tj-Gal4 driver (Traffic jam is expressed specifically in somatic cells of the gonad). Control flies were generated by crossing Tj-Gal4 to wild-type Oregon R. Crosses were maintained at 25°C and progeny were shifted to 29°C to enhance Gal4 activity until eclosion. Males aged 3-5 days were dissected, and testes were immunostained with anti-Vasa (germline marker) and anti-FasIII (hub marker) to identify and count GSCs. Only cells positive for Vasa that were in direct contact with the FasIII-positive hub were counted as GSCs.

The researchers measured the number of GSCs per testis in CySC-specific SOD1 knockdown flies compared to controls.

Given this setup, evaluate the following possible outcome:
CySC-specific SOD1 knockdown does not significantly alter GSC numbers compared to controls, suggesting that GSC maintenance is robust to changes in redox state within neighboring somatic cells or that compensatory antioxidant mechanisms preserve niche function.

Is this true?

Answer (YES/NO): NO